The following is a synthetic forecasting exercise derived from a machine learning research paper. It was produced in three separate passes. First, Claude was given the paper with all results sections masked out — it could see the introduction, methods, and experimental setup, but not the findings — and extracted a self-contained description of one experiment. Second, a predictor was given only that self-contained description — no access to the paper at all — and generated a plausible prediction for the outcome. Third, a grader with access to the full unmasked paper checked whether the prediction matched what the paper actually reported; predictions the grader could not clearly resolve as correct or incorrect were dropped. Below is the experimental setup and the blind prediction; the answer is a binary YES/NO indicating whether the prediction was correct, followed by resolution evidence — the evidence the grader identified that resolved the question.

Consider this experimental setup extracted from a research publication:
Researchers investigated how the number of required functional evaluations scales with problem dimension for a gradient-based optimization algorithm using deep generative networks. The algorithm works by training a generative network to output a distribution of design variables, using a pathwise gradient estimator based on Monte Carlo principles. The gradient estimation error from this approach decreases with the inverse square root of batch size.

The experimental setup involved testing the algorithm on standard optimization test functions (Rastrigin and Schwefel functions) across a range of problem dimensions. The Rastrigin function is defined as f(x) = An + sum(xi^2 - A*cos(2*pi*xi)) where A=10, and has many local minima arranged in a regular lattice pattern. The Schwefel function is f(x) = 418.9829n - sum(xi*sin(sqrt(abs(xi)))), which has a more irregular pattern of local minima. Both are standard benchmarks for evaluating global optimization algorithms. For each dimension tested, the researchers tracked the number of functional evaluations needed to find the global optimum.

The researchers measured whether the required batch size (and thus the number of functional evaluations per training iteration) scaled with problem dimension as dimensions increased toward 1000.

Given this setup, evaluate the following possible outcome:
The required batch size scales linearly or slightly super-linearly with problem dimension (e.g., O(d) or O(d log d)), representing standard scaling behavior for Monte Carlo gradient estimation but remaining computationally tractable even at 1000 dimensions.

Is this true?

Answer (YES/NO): NO